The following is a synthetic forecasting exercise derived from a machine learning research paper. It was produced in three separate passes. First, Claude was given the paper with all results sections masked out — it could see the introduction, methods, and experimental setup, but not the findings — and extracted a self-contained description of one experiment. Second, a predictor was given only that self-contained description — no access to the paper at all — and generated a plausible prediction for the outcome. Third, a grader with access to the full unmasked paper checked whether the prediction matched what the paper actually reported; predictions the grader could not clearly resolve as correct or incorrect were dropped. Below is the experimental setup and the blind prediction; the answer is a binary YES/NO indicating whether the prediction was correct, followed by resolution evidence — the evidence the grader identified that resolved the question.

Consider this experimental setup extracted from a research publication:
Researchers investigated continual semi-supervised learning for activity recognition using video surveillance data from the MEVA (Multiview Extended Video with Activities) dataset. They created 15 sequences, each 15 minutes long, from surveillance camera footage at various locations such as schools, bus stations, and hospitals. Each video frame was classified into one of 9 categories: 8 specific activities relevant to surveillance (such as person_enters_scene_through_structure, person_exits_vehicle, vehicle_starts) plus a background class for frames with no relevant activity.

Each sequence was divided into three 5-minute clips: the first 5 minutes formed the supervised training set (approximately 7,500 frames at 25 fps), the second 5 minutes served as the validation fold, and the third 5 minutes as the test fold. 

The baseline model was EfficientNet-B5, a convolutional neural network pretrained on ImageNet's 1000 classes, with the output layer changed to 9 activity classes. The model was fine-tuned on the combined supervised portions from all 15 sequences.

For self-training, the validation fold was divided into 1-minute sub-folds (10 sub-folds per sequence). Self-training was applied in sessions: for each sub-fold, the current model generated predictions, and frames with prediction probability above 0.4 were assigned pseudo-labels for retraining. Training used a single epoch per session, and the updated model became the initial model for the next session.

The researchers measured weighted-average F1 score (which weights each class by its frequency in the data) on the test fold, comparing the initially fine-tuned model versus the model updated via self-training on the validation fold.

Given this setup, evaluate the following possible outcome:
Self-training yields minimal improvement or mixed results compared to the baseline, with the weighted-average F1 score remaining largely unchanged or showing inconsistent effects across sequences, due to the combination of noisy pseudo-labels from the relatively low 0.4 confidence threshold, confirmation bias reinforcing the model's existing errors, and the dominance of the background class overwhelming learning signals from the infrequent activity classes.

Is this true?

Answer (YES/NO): NO